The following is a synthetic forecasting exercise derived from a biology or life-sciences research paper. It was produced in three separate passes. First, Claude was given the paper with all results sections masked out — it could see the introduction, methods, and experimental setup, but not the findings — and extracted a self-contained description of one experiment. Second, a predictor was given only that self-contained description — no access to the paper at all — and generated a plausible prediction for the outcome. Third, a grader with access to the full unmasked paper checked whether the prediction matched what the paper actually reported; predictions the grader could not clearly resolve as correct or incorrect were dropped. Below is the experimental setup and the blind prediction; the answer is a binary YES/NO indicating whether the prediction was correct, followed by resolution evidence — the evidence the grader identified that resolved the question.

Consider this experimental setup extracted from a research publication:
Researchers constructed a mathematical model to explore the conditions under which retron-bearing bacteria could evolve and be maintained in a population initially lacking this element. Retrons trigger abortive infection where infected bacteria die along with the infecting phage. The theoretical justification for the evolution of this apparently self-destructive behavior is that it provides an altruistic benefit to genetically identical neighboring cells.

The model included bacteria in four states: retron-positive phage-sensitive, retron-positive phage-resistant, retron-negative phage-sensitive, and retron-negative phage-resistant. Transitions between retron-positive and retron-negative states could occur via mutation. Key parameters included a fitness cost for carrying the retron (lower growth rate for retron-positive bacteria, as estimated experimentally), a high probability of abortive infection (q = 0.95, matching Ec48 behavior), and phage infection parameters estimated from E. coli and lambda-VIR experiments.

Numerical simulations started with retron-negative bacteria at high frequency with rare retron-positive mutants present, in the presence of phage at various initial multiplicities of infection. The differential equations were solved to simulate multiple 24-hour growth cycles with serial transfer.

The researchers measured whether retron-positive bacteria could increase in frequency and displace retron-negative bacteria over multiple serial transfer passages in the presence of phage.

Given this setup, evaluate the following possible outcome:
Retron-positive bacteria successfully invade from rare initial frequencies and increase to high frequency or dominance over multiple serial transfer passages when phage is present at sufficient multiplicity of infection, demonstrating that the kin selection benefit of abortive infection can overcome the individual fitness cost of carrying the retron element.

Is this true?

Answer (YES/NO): NO